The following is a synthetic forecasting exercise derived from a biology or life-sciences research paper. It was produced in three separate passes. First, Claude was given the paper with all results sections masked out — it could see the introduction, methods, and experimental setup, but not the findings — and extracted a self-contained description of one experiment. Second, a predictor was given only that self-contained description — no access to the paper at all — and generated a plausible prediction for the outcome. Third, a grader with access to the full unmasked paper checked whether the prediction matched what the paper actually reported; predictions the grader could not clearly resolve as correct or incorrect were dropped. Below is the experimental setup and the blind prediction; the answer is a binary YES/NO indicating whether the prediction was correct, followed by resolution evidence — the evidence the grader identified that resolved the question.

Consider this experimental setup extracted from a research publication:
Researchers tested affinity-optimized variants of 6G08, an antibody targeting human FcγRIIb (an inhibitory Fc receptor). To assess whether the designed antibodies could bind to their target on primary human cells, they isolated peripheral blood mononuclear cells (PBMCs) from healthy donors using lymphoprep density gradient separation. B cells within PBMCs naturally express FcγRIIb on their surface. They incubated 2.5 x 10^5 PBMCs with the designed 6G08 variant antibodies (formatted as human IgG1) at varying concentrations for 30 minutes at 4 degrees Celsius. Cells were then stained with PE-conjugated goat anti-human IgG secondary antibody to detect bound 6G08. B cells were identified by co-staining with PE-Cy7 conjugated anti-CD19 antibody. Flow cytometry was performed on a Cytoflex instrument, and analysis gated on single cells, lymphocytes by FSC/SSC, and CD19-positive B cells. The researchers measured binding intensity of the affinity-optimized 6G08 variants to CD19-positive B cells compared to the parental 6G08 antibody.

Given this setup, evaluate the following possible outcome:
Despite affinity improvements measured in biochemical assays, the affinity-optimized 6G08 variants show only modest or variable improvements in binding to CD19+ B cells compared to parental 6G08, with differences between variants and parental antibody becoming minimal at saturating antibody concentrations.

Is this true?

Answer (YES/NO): NO